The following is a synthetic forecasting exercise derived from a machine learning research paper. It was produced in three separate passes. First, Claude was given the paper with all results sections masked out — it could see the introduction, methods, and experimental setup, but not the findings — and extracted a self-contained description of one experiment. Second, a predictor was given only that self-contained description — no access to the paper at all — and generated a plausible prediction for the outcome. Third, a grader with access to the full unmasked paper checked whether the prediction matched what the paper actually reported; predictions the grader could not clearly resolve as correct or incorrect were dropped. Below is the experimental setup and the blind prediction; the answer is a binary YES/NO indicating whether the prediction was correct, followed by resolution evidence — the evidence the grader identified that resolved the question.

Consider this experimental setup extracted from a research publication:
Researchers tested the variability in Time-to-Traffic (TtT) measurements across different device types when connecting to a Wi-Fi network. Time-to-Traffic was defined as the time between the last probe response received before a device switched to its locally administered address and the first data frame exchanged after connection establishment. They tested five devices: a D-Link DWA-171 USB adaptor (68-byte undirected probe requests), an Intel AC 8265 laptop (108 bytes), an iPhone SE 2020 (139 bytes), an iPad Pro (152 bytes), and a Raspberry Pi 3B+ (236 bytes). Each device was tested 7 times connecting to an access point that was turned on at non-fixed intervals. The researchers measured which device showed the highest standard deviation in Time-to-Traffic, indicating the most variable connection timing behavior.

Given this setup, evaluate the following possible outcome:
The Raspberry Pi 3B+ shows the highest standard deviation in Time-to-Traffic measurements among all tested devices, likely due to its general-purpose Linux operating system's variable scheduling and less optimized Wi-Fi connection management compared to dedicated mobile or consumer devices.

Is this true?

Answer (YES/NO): YES